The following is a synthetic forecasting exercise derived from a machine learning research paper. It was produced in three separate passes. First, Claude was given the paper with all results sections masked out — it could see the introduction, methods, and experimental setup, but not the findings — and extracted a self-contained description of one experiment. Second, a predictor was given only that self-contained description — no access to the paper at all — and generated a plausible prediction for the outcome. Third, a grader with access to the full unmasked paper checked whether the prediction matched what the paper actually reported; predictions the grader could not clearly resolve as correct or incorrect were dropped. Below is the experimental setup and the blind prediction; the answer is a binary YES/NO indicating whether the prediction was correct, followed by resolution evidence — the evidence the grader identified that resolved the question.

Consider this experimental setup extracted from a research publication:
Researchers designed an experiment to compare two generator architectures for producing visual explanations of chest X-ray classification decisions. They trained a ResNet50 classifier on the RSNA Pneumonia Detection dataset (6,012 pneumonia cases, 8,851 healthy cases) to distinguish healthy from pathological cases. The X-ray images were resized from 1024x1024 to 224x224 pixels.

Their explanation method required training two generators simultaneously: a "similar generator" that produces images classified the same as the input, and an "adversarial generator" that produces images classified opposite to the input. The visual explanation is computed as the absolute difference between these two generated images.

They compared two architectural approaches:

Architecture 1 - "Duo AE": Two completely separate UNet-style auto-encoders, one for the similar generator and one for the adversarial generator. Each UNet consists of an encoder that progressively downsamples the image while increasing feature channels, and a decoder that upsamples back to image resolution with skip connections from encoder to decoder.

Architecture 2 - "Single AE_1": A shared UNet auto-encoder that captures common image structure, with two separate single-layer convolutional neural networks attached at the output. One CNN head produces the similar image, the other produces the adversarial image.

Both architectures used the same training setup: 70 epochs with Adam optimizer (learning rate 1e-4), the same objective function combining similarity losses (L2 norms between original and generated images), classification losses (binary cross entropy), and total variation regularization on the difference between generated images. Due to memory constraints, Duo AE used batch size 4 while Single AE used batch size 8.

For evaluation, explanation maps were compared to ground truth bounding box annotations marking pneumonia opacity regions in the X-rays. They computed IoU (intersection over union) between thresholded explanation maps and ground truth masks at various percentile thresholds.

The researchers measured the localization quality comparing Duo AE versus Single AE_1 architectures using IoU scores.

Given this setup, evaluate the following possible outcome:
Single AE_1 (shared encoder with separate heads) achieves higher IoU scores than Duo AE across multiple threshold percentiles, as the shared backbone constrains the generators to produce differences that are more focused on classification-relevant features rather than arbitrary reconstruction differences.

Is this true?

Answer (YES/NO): YES